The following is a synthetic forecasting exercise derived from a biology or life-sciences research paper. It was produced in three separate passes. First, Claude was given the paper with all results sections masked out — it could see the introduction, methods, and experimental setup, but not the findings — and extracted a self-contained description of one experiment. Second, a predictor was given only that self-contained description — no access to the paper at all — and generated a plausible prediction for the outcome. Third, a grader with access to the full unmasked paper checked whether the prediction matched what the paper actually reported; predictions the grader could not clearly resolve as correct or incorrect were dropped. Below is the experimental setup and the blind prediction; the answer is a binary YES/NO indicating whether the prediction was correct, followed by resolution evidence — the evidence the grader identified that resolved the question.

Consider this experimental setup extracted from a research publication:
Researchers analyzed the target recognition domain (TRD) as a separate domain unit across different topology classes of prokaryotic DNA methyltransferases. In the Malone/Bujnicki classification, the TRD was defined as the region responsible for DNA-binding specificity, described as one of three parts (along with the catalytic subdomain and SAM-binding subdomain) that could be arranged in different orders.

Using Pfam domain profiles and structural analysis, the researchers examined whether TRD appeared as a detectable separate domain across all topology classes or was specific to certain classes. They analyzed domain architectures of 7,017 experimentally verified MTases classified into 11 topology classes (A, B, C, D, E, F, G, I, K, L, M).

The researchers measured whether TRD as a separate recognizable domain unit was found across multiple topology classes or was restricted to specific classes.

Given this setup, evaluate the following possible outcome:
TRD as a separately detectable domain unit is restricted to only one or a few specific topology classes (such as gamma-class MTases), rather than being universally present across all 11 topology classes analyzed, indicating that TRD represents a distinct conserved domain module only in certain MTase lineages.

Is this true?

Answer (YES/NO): YES